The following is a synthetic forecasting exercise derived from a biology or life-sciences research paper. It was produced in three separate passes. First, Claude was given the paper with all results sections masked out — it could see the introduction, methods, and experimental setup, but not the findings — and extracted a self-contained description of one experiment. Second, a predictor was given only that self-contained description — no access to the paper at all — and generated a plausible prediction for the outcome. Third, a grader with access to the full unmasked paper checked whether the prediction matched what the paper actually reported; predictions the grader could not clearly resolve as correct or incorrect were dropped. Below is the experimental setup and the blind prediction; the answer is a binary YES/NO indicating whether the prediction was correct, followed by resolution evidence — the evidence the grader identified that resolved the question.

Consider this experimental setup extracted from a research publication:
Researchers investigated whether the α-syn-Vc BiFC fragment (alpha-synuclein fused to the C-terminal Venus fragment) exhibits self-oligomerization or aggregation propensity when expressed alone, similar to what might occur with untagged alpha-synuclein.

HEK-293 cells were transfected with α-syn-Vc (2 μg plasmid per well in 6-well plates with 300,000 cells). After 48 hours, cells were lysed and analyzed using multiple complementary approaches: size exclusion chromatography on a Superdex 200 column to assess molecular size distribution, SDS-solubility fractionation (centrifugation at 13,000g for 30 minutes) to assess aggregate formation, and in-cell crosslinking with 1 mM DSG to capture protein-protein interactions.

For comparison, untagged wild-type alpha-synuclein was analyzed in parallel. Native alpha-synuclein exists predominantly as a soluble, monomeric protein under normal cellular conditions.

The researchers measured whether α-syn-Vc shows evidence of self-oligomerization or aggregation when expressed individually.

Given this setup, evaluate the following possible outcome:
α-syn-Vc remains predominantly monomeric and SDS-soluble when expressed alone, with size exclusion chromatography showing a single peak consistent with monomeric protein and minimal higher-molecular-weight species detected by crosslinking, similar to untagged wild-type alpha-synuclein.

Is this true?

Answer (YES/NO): YES